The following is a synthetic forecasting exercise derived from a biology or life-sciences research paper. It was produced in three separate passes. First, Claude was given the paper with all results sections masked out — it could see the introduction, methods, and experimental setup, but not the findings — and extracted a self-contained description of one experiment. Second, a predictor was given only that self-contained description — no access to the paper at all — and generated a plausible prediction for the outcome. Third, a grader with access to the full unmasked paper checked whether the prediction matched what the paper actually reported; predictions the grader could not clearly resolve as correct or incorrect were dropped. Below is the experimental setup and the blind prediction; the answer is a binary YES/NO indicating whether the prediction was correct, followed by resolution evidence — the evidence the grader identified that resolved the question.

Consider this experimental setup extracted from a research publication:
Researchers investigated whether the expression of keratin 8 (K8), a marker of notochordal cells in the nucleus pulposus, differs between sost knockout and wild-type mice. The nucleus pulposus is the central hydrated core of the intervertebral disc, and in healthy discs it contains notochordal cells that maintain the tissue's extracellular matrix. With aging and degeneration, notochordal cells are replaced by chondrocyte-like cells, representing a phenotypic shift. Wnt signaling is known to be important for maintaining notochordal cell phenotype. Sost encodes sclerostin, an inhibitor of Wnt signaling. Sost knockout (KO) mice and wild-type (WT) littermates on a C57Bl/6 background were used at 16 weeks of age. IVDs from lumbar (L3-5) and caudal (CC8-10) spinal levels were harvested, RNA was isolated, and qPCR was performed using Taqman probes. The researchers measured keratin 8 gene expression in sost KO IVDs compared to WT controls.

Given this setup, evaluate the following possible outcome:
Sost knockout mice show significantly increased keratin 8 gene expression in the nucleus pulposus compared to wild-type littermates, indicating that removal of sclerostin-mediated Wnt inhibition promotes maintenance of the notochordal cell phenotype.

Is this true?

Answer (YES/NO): NO